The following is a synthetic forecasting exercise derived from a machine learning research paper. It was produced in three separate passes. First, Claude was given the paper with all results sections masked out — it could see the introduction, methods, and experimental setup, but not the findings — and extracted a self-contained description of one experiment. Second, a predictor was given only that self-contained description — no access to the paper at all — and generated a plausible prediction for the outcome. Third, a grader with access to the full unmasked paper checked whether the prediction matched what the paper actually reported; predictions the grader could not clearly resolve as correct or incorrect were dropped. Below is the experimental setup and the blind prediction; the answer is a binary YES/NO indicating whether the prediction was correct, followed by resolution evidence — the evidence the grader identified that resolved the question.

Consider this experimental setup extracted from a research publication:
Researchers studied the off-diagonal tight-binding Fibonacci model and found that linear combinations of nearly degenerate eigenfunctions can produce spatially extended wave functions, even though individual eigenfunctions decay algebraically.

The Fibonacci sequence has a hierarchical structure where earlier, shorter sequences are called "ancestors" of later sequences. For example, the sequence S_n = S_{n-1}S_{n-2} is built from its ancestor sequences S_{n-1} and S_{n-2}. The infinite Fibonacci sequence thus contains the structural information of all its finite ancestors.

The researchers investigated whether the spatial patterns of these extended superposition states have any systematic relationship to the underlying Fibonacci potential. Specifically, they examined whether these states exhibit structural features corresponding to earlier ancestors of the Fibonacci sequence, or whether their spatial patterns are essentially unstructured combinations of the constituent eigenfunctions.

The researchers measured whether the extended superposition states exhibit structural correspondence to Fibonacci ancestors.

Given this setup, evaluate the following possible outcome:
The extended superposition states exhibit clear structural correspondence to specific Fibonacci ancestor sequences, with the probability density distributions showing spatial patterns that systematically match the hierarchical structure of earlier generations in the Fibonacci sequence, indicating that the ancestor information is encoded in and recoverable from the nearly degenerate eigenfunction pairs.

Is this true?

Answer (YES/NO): YES